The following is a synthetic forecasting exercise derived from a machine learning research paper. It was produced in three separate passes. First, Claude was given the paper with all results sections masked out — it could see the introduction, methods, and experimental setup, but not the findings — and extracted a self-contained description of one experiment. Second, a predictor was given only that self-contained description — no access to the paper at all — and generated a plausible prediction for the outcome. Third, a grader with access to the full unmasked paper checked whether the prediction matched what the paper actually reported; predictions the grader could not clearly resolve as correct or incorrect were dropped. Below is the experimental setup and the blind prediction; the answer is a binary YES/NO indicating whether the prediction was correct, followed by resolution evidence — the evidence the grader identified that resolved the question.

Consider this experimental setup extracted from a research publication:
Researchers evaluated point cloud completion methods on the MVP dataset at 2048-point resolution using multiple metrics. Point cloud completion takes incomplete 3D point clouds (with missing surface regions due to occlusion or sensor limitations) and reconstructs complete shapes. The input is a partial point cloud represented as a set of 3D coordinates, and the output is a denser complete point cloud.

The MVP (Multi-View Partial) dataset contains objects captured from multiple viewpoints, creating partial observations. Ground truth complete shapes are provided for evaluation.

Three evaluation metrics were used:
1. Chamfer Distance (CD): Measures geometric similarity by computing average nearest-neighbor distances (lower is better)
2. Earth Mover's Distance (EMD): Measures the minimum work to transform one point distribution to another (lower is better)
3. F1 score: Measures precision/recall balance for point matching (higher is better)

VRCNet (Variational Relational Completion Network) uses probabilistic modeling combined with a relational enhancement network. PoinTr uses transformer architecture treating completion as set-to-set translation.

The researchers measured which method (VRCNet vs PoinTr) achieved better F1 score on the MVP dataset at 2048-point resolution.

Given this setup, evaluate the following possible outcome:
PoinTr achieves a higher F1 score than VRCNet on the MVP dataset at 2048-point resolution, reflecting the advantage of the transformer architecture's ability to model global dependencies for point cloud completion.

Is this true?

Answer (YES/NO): NO